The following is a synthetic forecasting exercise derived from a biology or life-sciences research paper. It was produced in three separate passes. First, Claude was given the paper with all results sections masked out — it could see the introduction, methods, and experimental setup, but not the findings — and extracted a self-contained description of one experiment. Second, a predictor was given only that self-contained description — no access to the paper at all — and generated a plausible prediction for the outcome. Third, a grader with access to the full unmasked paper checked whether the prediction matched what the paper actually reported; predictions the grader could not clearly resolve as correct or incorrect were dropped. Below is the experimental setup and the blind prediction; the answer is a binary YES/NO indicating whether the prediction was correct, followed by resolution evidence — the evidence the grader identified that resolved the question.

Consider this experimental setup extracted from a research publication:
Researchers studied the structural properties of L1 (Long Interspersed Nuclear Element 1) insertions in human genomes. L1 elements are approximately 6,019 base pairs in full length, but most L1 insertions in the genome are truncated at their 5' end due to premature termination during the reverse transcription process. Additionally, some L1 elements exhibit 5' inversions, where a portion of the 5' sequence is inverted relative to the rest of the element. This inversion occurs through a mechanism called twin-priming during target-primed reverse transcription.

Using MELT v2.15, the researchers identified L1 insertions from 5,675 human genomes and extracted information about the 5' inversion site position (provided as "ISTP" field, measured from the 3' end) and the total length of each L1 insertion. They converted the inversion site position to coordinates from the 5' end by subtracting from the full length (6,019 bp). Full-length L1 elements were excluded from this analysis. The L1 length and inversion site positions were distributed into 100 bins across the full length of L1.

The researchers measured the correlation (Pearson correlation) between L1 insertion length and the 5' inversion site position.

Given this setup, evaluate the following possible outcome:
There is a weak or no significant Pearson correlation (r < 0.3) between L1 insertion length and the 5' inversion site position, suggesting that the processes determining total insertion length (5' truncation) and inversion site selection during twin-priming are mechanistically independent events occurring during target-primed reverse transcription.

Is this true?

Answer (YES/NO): NO